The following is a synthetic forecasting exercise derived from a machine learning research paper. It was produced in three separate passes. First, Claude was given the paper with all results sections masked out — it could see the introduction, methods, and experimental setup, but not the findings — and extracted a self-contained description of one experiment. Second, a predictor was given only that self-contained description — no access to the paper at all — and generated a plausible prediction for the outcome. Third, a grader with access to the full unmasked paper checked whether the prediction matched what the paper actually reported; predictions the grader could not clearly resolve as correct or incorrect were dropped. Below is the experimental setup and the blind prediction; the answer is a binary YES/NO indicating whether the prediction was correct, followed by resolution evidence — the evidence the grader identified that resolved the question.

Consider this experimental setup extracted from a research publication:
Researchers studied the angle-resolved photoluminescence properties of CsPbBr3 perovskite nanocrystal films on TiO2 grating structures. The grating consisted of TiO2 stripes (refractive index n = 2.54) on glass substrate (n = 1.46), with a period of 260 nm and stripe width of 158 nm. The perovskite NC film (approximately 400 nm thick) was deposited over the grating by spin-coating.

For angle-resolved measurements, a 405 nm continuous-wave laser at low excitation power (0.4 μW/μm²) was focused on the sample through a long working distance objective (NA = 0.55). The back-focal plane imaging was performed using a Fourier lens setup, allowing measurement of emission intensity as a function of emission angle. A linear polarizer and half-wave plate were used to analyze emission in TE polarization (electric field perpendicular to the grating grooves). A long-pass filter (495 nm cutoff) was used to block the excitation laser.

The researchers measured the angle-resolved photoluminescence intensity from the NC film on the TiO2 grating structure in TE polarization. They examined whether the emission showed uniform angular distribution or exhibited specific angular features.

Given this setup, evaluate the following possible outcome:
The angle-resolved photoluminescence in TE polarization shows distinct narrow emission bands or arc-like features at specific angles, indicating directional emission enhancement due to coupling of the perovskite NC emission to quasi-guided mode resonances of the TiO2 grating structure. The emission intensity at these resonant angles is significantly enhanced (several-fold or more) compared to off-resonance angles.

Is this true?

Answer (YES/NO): YES